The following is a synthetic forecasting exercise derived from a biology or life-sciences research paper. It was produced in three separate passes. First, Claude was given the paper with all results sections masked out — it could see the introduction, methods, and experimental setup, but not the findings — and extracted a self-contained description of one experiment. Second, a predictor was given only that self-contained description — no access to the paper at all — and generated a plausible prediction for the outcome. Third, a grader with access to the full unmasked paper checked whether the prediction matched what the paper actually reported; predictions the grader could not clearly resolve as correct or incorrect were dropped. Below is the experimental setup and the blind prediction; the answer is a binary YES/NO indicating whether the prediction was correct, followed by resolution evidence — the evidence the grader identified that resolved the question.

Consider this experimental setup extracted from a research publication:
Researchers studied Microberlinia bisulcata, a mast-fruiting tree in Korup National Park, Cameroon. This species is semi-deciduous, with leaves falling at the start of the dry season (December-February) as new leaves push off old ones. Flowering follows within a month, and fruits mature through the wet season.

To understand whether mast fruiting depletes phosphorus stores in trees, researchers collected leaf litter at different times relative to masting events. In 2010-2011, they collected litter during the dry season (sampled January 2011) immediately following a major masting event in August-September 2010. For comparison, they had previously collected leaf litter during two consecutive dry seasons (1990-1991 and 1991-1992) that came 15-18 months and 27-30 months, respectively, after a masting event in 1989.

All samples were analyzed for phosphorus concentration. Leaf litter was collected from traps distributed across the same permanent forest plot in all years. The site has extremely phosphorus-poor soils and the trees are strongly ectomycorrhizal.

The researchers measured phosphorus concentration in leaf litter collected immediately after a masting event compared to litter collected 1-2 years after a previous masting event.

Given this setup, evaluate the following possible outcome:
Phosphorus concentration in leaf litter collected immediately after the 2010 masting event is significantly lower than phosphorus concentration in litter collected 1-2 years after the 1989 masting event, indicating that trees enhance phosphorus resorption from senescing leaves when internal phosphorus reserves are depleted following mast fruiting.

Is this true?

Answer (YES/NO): NO